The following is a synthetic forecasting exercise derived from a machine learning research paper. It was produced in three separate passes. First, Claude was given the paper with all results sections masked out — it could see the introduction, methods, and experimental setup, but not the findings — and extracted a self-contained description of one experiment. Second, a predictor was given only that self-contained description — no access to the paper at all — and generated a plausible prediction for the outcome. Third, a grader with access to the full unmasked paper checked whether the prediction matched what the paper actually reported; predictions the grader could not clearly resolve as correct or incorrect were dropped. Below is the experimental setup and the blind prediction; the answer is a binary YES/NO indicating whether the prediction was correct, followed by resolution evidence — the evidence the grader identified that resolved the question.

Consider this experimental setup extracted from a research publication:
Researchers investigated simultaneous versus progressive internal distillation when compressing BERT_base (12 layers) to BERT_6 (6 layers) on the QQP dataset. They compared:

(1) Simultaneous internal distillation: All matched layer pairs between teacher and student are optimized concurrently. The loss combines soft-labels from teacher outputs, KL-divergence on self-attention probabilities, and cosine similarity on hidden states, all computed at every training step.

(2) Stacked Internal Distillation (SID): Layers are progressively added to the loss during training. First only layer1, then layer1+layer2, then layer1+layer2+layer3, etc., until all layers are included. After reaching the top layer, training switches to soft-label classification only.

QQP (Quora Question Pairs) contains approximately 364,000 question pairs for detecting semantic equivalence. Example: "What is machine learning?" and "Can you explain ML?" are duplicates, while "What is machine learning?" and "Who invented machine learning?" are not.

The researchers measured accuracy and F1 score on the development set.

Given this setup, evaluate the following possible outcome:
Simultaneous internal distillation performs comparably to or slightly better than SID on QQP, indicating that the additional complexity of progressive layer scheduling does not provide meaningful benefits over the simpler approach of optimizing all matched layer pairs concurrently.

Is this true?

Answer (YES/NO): YES